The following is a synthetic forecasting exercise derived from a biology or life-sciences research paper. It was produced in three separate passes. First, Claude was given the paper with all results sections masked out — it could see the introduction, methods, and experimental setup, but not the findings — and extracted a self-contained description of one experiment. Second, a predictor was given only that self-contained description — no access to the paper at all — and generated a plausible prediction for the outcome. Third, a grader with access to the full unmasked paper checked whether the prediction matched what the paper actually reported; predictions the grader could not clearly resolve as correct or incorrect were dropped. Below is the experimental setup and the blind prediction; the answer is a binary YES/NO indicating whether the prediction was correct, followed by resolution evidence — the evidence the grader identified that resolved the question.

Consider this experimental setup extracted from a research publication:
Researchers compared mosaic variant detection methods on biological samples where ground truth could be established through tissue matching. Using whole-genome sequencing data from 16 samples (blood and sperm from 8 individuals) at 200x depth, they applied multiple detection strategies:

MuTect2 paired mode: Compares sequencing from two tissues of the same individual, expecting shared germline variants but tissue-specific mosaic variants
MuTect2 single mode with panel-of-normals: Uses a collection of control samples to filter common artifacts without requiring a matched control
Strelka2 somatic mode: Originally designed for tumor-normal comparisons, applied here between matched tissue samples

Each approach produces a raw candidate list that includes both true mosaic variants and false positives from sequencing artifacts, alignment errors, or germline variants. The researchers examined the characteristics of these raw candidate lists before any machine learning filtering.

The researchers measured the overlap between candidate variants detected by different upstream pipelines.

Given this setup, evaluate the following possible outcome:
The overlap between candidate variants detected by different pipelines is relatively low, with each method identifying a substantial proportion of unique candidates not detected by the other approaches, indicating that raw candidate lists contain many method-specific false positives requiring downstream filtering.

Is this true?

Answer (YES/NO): YES